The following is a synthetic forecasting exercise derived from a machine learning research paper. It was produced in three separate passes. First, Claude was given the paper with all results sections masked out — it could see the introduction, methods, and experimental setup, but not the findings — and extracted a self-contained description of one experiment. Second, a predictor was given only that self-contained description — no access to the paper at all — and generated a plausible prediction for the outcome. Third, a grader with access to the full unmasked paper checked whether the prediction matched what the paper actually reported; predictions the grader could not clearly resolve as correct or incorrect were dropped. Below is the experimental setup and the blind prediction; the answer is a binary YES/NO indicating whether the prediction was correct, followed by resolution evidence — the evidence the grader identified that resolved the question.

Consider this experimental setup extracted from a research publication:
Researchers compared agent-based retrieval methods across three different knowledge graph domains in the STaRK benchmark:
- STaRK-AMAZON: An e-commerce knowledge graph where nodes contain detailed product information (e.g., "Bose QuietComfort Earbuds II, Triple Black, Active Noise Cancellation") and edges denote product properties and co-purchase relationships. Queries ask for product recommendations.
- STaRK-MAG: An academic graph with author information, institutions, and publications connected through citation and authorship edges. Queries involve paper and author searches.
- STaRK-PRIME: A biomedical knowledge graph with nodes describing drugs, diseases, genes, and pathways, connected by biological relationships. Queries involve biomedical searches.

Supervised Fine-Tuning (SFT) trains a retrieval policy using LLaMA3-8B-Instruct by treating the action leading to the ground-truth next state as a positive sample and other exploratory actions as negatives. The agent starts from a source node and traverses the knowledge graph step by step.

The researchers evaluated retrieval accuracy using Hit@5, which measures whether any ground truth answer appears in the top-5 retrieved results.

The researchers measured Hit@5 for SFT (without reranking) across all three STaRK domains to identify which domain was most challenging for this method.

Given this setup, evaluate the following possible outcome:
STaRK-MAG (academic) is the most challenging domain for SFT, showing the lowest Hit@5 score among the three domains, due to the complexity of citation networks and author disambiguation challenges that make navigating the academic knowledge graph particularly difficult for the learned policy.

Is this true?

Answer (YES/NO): NO